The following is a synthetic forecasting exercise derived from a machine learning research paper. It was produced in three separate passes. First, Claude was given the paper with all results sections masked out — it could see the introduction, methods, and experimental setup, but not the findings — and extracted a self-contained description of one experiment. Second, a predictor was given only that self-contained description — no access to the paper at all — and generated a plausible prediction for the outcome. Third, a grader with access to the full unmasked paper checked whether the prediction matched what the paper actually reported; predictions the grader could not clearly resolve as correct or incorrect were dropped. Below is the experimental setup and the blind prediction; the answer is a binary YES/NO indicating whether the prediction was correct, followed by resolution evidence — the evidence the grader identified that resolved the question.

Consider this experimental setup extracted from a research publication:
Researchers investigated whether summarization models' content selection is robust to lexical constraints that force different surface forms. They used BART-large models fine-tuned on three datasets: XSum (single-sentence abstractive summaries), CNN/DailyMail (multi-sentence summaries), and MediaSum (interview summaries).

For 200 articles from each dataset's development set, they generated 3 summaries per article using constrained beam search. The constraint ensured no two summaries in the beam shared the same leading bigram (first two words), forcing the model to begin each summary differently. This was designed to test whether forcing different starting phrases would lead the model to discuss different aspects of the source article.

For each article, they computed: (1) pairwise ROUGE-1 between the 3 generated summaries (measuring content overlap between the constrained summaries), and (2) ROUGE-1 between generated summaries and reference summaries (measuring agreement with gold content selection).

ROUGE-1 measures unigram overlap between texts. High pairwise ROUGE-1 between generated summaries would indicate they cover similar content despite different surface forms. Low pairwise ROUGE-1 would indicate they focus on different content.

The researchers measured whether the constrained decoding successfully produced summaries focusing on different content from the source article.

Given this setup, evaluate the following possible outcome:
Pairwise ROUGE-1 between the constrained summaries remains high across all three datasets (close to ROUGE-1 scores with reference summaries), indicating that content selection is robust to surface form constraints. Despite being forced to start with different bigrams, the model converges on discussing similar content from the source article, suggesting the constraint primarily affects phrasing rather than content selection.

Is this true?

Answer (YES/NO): NO